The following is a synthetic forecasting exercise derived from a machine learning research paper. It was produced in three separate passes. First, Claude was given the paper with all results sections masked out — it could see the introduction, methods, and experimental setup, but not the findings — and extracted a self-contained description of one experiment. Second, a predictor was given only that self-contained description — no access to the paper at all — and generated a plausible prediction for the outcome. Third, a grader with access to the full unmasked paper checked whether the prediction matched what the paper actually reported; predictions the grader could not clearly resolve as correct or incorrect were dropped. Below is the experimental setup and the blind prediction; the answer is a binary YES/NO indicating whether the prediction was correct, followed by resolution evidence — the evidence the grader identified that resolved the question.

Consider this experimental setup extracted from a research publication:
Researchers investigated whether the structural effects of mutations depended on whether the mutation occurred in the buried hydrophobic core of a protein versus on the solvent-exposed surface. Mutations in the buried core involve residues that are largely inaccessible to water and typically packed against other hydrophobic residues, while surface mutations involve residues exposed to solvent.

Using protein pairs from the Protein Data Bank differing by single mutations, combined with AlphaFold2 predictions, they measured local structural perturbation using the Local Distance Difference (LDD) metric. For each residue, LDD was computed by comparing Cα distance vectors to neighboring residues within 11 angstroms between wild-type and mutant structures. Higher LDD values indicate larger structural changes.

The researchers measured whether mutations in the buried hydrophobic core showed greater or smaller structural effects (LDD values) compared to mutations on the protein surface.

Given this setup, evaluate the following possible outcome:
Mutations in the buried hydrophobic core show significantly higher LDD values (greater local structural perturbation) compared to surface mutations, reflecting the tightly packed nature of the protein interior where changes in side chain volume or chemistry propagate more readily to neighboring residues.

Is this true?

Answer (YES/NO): YES